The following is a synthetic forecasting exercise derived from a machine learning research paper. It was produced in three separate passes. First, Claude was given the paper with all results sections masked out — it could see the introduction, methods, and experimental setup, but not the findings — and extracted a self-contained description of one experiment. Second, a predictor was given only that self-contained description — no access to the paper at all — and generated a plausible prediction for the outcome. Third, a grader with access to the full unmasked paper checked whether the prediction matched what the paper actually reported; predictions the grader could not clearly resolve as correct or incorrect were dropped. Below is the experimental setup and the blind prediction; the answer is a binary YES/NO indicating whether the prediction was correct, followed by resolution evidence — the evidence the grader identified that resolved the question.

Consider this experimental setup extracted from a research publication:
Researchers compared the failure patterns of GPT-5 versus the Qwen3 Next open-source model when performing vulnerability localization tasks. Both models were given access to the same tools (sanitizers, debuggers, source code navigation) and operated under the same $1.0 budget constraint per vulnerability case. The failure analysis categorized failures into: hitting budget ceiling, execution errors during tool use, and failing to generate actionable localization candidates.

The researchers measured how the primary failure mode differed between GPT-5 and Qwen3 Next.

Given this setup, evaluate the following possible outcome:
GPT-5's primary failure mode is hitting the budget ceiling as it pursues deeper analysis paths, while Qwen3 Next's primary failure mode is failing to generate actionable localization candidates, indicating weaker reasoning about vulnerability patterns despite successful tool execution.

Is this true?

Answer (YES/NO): YES